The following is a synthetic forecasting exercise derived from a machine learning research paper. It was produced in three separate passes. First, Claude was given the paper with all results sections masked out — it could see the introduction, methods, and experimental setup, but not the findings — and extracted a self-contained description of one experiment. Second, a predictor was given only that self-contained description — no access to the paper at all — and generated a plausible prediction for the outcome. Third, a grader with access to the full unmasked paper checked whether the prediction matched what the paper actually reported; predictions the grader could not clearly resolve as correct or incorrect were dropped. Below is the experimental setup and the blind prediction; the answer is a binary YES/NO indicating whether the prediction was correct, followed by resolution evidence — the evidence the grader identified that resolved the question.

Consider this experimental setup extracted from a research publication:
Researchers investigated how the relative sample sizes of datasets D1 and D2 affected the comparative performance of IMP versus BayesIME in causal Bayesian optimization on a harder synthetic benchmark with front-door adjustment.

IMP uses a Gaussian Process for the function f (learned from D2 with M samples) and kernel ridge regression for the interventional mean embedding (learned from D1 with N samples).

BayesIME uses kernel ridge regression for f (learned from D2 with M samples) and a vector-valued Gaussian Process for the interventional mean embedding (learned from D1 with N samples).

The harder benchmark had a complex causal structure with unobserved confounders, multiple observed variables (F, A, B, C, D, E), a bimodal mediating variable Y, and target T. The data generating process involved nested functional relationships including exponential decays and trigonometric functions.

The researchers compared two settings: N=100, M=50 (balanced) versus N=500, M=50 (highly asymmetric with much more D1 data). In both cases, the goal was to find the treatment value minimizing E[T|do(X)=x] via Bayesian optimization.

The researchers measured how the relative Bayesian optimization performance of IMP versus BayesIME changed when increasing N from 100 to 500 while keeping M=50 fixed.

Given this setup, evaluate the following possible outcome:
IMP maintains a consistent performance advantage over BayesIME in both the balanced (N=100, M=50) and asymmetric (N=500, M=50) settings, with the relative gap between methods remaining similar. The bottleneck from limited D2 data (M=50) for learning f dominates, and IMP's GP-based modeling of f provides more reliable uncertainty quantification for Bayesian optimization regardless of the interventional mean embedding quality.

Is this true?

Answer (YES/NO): NO